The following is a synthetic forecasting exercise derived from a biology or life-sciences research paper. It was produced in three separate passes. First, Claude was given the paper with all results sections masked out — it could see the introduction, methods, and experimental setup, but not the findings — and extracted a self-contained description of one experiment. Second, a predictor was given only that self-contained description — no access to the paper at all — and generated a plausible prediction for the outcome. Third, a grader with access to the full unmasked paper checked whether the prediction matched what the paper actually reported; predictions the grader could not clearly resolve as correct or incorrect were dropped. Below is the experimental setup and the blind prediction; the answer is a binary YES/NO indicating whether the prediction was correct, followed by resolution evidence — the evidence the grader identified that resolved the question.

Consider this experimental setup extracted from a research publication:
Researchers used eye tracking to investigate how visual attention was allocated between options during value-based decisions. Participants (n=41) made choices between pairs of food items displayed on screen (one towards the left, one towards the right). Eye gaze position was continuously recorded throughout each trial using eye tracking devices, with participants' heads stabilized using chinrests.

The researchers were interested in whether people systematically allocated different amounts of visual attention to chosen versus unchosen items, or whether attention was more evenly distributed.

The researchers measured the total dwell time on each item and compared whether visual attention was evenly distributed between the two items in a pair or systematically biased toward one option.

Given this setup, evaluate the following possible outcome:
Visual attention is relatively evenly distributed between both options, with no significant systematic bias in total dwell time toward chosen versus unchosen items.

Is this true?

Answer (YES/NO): YES